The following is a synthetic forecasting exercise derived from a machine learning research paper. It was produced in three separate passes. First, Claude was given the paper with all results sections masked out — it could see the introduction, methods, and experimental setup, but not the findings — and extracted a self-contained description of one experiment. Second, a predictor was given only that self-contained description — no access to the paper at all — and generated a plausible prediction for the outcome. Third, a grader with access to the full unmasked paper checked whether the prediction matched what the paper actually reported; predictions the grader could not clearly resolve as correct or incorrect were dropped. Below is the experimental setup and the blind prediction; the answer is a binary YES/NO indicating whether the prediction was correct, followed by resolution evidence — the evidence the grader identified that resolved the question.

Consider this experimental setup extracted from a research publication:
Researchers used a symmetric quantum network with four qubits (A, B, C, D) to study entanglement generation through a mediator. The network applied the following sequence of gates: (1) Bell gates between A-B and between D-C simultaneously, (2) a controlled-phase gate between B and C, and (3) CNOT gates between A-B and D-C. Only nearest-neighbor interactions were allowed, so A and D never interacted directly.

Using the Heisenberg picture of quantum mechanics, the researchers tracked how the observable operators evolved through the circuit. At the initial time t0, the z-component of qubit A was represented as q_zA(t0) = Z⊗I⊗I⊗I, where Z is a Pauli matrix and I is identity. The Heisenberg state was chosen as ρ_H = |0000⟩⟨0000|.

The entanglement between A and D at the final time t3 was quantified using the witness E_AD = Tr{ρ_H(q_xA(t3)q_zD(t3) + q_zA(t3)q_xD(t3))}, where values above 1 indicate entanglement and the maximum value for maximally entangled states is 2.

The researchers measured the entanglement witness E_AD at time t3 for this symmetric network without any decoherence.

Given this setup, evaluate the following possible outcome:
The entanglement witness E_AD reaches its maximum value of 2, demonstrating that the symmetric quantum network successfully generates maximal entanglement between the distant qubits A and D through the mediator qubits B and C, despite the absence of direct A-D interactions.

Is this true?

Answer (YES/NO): YES